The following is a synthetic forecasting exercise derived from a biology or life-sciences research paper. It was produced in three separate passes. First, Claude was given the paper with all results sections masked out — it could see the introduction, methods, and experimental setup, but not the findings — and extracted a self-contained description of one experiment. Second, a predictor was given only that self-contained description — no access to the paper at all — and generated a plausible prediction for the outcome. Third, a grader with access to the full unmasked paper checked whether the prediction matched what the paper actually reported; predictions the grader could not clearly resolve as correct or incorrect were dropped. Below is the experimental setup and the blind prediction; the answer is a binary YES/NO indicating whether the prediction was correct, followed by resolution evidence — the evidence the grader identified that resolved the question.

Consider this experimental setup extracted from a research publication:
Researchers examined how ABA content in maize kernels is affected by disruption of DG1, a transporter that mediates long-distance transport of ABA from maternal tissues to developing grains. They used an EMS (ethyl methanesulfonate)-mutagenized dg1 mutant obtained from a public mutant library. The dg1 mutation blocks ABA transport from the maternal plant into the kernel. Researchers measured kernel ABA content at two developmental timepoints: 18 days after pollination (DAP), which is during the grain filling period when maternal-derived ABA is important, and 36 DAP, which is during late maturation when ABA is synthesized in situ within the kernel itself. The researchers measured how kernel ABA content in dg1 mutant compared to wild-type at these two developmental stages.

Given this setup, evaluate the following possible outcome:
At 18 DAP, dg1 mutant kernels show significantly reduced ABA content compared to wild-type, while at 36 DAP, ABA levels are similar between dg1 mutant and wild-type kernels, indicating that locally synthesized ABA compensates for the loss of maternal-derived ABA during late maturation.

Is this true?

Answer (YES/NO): YES